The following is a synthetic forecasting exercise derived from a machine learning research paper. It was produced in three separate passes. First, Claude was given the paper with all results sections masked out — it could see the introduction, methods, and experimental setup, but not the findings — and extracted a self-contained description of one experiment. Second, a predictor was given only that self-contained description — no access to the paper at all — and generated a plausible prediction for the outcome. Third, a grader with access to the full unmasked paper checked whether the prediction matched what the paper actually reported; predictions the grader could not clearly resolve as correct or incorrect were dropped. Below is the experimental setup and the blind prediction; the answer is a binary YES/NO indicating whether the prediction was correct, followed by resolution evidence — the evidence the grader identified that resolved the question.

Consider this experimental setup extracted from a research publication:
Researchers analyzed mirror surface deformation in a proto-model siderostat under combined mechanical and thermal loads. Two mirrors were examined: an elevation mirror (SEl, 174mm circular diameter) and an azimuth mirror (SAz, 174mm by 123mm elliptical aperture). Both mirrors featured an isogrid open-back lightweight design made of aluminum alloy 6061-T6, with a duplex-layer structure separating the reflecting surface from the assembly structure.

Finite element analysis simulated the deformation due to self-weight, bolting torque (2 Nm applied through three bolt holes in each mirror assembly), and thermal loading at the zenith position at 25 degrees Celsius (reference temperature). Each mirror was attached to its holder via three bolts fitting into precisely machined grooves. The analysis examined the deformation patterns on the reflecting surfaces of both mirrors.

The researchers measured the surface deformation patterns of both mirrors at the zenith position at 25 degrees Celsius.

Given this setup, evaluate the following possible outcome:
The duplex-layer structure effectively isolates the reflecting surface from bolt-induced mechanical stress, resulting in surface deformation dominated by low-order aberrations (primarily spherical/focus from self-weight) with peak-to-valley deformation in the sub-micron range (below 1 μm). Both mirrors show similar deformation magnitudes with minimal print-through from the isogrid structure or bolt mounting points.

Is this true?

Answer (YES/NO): NO